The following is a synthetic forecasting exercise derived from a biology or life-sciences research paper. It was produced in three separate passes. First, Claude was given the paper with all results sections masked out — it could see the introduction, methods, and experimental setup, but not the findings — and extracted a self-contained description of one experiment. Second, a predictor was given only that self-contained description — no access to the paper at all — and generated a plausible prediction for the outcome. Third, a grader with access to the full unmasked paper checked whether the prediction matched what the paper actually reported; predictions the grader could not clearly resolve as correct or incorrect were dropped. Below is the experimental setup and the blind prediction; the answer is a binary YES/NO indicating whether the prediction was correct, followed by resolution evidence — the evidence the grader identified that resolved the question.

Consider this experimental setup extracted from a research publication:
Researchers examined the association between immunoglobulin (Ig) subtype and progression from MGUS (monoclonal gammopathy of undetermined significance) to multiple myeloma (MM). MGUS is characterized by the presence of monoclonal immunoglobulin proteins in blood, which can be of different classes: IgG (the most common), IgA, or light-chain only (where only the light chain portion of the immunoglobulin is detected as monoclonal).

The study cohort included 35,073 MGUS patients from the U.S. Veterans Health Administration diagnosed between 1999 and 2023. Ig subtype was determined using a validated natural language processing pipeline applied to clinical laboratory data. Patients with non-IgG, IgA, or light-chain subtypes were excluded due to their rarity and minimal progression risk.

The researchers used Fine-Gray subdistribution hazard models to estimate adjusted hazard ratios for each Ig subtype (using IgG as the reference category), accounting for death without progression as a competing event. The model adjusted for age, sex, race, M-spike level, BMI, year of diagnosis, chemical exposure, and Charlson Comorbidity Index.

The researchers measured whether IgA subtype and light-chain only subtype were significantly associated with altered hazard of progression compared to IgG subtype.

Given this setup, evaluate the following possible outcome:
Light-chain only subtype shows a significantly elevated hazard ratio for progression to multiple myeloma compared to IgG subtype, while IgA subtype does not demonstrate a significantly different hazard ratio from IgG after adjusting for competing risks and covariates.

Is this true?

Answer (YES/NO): NO